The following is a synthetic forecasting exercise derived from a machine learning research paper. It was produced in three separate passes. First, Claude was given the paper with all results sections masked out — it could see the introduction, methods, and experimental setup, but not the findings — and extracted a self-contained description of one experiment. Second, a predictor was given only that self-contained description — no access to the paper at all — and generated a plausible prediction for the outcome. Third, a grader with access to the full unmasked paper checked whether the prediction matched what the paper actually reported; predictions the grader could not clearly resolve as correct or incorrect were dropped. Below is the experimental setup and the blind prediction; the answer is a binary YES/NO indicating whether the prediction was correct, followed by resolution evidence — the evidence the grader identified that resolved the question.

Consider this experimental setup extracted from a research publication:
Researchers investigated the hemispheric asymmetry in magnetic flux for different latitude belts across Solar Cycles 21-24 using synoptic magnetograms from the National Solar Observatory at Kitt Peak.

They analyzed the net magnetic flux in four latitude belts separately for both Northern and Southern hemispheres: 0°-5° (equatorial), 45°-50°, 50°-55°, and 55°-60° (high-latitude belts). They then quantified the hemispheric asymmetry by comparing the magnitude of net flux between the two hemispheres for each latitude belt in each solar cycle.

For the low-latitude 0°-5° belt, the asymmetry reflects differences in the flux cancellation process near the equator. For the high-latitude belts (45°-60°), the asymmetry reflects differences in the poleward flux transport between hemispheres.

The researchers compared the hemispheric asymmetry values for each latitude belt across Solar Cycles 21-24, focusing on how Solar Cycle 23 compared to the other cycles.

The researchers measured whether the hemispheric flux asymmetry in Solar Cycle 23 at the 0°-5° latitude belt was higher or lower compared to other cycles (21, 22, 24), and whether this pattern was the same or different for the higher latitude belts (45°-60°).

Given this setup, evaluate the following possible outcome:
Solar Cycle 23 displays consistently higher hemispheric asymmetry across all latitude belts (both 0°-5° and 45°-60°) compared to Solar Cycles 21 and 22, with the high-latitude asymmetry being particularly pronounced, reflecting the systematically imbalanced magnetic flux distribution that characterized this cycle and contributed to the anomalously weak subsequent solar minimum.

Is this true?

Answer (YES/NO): NO